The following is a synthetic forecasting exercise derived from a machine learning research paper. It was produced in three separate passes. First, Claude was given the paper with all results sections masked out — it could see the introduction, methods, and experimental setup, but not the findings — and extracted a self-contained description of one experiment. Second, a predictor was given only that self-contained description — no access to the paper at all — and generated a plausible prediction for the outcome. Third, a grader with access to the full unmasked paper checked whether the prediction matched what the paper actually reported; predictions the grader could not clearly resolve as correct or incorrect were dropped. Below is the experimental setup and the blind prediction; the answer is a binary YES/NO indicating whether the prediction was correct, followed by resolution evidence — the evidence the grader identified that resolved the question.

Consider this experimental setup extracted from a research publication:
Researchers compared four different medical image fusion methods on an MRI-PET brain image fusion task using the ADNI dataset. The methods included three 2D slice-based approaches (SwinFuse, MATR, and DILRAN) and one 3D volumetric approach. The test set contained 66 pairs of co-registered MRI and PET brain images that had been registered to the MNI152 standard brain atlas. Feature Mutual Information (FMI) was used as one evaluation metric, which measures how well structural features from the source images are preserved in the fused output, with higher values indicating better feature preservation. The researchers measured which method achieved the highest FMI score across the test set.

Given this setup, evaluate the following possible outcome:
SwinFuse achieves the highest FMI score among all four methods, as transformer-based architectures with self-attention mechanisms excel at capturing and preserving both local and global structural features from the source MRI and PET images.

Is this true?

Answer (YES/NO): YES